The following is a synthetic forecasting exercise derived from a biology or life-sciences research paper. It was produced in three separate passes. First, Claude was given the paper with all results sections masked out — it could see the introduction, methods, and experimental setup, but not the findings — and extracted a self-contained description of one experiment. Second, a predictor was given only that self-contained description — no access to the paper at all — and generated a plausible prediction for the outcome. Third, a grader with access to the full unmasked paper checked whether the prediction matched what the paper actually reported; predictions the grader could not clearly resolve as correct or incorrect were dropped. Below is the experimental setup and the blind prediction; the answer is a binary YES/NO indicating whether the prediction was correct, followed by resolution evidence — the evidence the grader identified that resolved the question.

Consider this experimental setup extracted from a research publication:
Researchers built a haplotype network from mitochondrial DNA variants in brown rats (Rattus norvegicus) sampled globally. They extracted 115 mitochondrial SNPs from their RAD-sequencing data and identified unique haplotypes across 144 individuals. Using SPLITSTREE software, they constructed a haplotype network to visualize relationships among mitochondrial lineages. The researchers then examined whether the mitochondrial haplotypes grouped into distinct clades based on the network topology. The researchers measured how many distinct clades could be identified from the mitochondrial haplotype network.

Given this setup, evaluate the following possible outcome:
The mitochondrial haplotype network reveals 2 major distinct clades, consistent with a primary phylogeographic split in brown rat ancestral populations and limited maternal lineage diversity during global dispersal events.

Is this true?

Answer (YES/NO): NO